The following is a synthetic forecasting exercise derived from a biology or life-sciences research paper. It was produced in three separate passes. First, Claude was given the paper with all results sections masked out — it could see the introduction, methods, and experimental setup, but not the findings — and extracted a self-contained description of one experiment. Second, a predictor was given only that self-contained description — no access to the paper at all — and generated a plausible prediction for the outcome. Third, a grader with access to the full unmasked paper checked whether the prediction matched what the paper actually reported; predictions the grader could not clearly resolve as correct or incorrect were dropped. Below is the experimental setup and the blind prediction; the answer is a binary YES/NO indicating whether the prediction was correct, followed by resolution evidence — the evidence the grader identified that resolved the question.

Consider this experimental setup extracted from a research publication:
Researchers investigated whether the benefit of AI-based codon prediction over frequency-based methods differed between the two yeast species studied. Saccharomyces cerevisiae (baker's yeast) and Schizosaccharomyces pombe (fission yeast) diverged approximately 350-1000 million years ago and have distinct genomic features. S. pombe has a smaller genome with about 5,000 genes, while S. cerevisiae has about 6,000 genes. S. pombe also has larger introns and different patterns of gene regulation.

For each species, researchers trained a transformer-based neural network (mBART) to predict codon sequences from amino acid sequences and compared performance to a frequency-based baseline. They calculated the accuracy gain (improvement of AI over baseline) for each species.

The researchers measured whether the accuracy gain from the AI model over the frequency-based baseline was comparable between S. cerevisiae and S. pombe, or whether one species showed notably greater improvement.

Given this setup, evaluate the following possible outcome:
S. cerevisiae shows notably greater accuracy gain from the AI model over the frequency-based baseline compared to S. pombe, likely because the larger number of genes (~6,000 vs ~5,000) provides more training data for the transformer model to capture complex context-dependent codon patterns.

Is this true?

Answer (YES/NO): NO